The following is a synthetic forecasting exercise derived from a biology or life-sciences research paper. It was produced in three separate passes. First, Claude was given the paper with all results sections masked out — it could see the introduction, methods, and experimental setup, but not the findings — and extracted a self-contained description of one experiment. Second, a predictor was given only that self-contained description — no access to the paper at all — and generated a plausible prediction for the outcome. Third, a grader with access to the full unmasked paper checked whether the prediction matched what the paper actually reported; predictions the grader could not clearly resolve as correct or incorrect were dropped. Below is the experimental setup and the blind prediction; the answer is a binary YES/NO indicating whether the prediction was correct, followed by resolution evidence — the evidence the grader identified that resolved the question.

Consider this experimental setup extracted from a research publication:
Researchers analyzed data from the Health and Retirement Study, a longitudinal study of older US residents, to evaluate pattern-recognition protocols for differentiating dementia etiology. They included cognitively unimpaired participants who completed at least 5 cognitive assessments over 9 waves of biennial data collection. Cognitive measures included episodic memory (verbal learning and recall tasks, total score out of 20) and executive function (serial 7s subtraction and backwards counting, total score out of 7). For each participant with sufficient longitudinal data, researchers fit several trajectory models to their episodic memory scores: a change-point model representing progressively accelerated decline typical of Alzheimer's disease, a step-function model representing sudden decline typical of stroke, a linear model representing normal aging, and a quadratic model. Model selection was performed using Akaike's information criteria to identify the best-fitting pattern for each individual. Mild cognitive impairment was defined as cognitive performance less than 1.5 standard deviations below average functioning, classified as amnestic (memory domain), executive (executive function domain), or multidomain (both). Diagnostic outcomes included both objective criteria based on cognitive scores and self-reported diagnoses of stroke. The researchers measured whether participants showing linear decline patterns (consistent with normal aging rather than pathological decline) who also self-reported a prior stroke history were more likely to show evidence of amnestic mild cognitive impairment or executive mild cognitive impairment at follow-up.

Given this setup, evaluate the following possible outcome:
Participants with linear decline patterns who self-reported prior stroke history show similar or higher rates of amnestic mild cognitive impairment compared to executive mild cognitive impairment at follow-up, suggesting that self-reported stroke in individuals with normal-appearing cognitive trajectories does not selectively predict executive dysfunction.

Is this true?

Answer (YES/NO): NO